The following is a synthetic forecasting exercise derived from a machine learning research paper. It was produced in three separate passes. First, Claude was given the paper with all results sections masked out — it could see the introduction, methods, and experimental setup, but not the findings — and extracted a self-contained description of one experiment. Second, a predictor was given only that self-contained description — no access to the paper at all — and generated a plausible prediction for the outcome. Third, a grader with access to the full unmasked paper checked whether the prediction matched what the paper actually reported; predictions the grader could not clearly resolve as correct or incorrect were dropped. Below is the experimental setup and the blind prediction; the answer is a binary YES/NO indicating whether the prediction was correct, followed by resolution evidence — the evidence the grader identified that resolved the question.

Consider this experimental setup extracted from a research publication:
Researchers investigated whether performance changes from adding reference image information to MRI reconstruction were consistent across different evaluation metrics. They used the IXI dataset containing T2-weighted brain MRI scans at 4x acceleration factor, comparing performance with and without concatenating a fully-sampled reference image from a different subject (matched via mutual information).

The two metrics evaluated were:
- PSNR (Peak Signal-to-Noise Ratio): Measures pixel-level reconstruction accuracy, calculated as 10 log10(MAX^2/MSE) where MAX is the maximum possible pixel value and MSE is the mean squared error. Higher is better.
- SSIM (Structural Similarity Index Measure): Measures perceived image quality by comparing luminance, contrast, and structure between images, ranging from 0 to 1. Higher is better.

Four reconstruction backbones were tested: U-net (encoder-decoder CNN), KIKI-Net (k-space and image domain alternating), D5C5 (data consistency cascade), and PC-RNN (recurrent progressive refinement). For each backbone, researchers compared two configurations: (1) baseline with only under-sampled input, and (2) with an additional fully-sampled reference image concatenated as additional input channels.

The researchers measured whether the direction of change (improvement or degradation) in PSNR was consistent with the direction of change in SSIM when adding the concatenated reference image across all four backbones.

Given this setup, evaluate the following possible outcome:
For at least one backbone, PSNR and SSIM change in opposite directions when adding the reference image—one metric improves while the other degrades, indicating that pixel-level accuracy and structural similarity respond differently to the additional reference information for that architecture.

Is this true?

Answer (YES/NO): NO